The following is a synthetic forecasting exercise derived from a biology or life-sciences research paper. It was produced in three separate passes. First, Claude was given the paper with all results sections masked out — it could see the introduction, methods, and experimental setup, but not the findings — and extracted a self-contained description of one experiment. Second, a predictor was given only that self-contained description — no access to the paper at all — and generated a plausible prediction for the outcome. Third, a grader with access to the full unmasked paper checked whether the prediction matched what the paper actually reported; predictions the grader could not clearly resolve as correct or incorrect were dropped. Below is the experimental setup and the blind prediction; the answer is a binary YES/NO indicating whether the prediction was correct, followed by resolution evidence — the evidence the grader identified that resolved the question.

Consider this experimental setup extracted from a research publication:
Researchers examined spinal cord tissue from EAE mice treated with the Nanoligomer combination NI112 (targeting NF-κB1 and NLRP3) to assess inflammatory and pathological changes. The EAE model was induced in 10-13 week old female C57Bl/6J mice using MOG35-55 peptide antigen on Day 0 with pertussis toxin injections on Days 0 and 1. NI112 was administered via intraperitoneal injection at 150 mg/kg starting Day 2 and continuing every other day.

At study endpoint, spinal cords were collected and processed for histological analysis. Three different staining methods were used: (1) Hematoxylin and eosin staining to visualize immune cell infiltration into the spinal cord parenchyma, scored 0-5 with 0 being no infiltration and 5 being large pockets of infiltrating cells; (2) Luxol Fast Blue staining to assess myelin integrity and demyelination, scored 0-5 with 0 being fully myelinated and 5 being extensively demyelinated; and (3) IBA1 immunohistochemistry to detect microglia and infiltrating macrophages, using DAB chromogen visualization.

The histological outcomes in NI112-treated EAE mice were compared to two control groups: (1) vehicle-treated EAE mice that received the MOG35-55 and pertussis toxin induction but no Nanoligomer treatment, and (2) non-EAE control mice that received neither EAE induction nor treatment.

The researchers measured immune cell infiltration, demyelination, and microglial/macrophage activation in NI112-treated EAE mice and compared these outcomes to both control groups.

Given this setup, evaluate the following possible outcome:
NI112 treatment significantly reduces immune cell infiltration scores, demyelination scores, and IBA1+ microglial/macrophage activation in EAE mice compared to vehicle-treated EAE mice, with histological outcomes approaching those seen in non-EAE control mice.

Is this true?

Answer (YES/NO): YES